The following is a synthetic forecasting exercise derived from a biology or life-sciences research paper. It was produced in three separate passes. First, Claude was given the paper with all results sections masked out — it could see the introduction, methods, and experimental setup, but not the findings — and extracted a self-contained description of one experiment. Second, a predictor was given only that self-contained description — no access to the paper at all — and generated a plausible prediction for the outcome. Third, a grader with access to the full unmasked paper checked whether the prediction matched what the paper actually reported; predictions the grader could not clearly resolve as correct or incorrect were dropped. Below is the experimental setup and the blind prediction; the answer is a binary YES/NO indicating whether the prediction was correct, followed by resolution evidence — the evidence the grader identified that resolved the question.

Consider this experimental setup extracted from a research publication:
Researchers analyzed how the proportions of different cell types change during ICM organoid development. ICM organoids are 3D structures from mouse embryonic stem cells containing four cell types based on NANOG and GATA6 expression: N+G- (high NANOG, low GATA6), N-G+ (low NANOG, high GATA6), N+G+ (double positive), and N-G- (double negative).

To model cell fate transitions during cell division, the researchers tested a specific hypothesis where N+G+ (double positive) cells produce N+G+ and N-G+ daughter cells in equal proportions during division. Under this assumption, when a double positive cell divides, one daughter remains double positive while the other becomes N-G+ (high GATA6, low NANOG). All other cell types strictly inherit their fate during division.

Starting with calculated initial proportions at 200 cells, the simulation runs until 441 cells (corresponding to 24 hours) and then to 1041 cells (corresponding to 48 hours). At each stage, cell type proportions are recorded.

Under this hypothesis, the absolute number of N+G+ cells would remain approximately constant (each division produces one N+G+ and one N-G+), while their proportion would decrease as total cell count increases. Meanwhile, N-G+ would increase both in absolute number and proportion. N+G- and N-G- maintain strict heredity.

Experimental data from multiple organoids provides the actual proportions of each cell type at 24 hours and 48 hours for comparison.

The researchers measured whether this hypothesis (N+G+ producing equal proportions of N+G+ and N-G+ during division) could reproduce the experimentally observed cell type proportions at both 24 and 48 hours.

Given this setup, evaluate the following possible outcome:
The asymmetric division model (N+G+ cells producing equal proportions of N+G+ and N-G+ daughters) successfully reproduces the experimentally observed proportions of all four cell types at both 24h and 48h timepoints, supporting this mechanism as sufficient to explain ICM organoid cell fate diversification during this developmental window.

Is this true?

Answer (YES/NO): NO